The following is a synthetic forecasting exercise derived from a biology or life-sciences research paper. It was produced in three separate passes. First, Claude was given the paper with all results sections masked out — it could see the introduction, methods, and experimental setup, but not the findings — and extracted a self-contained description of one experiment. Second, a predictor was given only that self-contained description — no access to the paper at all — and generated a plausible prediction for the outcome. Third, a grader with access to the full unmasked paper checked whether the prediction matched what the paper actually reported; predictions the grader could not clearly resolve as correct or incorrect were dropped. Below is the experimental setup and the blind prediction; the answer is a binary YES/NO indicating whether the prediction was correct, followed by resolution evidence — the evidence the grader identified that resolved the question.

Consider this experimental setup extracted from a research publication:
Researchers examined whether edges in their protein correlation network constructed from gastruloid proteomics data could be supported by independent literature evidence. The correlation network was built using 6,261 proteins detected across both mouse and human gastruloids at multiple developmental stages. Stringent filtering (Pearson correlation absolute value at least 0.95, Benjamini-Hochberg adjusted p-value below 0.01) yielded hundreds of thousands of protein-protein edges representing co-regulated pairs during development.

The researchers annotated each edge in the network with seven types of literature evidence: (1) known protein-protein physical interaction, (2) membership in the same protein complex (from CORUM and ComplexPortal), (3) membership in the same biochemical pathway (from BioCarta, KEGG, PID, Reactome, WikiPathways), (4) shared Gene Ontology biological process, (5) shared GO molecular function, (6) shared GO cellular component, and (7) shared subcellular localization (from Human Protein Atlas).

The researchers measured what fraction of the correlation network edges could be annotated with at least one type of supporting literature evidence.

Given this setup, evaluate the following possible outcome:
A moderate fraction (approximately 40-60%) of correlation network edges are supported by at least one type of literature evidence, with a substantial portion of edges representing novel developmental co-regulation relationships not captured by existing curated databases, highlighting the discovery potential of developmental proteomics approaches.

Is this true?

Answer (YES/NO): NO